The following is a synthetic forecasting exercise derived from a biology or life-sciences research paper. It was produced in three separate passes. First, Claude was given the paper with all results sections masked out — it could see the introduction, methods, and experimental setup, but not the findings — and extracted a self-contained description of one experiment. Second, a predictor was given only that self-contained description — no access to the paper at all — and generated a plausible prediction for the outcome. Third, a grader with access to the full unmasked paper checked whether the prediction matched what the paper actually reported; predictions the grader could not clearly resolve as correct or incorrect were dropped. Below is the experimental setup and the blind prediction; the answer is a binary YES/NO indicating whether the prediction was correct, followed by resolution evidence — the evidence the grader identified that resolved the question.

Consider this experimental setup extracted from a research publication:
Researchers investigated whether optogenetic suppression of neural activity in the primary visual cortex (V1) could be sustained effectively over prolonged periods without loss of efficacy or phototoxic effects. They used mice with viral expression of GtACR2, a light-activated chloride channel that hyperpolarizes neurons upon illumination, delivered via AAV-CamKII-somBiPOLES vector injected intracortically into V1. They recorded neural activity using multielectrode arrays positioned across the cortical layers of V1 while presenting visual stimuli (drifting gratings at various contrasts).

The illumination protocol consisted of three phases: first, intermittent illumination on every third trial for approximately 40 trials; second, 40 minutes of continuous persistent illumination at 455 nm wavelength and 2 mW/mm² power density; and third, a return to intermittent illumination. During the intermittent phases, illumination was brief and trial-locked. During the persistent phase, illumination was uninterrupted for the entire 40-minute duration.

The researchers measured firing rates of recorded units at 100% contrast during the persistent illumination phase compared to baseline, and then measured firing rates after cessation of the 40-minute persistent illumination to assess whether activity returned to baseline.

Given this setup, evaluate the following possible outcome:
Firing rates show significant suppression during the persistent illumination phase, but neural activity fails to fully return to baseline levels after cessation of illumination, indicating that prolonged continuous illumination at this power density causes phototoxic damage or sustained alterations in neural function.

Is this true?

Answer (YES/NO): NO